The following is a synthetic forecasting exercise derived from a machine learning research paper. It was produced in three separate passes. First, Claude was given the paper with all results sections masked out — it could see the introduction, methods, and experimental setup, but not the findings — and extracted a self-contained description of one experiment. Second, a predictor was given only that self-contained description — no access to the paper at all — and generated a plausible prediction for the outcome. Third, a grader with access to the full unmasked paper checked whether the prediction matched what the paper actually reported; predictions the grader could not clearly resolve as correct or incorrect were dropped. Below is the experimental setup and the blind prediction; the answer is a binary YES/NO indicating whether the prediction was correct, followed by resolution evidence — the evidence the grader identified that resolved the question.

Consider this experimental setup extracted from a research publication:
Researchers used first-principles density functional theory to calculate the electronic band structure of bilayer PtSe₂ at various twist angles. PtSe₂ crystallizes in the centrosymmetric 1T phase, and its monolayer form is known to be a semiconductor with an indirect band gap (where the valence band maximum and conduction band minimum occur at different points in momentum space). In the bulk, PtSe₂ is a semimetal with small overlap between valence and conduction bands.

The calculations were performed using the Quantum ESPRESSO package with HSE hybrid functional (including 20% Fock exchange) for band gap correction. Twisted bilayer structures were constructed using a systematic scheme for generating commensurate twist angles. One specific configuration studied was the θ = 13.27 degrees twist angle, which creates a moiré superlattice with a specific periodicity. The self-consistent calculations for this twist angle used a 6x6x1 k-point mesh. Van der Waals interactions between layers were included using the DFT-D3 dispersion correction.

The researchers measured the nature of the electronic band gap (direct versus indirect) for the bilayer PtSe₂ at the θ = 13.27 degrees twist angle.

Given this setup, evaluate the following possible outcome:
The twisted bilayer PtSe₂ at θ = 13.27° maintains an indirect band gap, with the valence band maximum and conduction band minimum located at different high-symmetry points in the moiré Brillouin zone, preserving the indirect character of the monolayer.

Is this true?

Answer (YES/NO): NO